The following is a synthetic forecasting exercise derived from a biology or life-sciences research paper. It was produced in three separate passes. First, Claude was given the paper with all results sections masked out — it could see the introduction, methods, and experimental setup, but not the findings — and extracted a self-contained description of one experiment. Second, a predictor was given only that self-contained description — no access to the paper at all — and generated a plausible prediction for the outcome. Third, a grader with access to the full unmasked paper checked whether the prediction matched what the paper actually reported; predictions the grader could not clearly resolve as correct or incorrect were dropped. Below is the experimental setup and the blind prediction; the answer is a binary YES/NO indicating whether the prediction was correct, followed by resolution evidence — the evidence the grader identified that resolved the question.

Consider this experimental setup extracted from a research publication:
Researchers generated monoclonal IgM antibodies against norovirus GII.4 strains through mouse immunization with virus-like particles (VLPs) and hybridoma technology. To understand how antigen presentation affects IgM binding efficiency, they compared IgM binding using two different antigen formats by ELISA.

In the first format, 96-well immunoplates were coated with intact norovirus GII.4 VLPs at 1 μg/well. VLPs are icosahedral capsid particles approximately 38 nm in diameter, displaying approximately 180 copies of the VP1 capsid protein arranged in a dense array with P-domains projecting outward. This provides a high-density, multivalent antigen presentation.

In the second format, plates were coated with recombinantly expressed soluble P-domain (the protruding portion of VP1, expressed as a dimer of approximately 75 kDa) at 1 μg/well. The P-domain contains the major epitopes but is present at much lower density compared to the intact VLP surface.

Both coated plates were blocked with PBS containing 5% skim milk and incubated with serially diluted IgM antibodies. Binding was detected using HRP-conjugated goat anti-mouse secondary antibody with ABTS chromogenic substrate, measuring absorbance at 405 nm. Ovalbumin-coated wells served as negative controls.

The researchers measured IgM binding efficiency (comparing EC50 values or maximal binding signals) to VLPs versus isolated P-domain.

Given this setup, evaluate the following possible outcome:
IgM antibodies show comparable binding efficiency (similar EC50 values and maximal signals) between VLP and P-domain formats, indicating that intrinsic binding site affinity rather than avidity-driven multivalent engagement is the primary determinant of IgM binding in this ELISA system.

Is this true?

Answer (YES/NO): NO